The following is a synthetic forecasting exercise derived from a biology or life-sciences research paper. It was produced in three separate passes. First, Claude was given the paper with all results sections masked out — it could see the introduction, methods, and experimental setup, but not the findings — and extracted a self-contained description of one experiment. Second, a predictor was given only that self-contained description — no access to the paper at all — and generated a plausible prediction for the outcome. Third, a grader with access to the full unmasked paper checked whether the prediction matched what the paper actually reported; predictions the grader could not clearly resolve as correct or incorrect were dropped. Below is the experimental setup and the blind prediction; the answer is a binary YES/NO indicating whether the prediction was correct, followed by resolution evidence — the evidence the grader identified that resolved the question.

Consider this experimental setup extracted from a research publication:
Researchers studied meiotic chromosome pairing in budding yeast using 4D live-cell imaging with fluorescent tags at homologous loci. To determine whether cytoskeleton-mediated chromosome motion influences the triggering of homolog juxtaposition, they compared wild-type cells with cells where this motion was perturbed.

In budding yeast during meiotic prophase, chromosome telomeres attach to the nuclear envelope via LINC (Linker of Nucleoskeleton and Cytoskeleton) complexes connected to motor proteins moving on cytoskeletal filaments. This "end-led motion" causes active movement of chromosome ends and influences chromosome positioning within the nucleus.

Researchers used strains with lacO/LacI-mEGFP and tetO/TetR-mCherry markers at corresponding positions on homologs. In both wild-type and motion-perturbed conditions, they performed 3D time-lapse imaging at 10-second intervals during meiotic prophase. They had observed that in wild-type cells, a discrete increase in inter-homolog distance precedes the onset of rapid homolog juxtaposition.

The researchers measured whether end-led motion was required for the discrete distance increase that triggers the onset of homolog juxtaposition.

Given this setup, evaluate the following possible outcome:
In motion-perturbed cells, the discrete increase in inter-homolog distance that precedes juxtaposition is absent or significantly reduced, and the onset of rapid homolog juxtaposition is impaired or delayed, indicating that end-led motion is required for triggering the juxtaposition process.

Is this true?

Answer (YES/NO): YES